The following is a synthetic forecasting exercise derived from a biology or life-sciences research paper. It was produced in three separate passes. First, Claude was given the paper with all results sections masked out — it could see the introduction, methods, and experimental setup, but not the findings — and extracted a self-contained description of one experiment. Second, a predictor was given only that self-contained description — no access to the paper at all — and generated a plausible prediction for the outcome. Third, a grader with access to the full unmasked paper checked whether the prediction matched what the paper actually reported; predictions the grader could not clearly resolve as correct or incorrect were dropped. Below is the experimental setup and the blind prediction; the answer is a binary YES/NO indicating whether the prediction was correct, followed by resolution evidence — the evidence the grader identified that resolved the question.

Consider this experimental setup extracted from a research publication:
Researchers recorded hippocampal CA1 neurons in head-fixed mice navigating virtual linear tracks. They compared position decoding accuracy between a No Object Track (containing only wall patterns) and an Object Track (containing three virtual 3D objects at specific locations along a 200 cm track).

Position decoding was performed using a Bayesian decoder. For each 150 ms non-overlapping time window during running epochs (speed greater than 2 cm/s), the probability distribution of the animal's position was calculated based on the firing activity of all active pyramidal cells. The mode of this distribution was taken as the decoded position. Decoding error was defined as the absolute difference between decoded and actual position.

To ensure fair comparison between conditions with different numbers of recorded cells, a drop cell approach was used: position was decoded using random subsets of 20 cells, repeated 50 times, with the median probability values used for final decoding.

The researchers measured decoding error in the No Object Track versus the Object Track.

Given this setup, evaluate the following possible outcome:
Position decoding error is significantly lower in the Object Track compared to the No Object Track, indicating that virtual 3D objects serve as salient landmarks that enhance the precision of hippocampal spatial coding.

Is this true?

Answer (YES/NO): YES